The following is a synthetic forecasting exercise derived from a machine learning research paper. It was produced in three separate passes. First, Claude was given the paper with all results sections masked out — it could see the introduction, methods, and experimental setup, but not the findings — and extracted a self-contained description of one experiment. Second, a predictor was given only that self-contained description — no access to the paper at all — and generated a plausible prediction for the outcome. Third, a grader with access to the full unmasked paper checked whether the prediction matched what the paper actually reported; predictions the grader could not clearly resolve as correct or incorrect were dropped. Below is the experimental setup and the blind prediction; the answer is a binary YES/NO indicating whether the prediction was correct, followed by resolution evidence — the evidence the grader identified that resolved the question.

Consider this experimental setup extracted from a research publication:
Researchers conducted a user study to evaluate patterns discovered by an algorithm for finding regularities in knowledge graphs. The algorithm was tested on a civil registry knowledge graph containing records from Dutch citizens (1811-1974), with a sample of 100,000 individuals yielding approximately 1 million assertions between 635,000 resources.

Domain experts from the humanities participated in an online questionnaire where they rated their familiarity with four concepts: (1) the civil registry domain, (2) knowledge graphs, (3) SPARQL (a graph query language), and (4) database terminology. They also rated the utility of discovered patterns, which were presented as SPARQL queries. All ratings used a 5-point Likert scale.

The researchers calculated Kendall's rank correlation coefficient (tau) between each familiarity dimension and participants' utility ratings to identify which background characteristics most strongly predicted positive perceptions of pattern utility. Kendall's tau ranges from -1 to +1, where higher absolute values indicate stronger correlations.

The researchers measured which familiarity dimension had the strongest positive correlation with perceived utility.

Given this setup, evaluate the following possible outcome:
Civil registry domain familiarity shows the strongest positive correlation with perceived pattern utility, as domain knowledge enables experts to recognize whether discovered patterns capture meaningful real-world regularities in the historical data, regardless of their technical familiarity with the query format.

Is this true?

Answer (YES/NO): NO